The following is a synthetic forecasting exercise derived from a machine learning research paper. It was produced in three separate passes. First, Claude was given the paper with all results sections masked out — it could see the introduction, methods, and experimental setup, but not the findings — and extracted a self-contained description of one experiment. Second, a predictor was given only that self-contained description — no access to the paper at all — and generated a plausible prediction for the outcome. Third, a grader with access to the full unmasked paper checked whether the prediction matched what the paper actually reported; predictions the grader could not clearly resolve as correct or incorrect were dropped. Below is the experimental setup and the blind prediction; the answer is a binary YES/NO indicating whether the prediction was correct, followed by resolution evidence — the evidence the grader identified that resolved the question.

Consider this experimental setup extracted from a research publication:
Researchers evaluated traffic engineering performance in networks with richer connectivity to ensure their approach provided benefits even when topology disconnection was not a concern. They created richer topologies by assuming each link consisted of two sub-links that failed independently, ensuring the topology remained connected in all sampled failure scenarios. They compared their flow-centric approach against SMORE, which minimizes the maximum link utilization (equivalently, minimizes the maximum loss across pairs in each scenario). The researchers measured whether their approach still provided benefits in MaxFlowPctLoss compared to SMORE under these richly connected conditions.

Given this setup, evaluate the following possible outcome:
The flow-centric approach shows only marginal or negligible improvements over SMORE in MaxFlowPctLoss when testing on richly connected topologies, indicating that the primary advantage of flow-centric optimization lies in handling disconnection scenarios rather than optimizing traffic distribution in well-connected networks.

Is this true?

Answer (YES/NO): NO